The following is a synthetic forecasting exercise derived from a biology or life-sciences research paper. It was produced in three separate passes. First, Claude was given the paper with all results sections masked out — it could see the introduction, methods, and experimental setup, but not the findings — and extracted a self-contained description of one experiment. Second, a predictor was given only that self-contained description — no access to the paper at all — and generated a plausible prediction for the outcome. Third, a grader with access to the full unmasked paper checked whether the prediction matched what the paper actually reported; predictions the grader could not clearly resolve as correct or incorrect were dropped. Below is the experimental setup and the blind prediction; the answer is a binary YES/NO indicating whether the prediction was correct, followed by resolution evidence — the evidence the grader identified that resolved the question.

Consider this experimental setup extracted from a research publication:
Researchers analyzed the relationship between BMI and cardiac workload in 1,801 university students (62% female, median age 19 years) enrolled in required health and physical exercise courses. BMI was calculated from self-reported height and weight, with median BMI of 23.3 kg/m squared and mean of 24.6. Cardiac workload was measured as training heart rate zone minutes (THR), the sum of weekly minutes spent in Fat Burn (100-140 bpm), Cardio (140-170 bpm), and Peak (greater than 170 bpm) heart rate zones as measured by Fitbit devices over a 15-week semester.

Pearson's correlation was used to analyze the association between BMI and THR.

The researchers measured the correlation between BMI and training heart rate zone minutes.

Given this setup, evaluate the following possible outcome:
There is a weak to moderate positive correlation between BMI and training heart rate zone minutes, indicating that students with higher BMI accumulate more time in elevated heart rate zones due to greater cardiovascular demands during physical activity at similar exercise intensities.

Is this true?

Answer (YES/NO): NO